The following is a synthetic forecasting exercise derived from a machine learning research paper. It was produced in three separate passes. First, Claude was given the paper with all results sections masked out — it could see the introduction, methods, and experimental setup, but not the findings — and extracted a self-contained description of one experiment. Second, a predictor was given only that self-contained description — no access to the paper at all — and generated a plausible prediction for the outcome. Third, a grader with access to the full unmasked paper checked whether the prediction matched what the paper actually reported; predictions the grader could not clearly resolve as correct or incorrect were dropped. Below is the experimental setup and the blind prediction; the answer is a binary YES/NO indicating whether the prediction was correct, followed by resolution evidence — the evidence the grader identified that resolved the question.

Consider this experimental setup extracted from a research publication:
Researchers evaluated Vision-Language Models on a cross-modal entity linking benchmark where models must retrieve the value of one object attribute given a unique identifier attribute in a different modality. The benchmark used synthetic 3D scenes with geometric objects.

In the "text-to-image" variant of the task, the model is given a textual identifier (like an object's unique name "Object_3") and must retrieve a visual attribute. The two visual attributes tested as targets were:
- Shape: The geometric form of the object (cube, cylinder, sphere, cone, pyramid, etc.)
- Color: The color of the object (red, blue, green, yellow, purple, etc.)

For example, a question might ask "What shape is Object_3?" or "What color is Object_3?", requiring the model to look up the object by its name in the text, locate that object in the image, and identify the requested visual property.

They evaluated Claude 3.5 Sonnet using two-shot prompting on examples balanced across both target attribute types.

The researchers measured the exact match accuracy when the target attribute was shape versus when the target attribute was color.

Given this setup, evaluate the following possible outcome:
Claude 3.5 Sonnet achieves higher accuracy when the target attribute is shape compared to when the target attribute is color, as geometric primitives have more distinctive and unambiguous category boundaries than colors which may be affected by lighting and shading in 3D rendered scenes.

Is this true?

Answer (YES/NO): YES